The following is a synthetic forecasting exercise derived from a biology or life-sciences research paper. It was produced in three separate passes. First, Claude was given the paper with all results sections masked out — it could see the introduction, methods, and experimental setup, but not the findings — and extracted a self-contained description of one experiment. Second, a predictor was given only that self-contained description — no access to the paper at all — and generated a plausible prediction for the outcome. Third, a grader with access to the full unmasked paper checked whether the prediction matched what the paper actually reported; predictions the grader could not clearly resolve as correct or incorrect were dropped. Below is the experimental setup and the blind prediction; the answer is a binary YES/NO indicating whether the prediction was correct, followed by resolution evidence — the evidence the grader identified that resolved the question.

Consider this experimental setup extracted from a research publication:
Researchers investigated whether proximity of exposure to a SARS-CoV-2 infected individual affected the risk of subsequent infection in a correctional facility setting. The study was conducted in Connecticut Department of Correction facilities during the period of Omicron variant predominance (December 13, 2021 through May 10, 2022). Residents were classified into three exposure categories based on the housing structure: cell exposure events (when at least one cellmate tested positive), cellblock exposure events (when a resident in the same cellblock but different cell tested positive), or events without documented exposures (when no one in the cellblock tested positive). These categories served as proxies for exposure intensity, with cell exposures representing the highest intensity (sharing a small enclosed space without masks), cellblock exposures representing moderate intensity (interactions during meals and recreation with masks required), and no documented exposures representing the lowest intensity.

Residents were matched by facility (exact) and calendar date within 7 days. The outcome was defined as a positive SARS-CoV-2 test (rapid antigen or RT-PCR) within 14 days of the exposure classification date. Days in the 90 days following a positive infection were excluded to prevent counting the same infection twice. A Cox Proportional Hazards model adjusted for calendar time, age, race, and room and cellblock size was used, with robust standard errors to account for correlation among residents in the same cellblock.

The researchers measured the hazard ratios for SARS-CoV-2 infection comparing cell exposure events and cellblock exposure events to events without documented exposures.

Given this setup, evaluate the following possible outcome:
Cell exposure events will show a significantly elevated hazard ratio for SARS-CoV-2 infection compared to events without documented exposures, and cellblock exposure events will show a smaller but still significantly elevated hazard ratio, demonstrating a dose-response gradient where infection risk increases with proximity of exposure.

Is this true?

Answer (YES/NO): YES